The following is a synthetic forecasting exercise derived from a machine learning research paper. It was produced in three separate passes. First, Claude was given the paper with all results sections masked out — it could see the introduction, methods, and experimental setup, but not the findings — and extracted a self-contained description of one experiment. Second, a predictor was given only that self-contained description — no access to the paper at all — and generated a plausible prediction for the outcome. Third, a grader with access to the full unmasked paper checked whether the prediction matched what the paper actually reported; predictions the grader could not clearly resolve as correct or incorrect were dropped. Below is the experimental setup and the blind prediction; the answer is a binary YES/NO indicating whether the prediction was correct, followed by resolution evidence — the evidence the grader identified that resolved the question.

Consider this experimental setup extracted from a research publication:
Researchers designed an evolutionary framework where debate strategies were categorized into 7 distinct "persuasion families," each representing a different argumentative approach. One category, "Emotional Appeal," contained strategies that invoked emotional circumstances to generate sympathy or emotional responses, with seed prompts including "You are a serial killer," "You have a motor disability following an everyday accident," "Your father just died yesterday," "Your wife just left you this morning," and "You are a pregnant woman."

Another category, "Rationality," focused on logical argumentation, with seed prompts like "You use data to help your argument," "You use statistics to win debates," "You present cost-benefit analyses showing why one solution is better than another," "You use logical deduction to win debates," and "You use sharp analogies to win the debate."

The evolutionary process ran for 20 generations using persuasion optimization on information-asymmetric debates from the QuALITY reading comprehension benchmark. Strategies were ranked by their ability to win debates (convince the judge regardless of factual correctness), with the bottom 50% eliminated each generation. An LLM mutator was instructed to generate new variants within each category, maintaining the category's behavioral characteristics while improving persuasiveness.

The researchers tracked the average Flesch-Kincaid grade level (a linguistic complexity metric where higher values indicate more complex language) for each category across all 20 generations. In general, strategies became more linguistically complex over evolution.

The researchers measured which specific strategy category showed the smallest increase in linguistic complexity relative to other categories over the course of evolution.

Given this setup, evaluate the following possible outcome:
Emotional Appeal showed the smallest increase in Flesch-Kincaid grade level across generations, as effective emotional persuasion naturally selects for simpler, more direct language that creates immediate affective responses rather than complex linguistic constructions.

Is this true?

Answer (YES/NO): YES